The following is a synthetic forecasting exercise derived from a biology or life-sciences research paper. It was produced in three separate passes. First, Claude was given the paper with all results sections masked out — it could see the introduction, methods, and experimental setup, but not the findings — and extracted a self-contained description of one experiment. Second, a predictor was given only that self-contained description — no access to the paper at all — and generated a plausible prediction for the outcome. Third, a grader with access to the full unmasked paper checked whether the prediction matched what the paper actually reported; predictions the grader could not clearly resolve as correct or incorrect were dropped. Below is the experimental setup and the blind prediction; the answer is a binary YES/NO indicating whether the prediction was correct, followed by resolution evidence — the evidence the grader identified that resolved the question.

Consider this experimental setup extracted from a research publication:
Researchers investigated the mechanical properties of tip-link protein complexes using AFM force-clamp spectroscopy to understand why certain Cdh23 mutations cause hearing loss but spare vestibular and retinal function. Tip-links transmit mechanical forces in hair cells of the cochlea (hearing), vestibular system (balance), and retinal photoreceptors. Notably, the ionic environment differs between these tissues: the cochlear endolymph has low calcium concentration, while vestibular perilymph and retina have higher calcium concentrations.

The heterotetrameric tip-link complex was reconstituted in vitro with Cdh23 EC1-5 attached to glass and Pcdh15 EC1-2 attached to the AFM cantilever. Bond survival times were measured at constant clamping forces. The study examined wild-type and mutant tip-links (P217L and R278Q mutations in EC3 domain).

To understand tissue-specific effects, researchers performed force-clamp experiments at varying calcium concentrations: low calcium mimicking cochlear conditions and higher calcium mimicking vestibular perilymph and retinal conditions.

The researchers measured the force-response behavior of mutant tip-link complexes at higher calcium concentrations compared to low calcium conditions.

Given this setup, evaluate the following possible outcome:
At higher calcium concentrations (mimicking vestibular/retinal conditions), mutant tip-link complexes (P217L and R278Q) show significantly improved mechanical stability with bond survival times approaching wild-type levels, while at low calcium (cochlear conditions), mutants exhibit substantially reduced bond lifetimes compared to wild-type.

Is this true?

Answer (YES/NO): NO